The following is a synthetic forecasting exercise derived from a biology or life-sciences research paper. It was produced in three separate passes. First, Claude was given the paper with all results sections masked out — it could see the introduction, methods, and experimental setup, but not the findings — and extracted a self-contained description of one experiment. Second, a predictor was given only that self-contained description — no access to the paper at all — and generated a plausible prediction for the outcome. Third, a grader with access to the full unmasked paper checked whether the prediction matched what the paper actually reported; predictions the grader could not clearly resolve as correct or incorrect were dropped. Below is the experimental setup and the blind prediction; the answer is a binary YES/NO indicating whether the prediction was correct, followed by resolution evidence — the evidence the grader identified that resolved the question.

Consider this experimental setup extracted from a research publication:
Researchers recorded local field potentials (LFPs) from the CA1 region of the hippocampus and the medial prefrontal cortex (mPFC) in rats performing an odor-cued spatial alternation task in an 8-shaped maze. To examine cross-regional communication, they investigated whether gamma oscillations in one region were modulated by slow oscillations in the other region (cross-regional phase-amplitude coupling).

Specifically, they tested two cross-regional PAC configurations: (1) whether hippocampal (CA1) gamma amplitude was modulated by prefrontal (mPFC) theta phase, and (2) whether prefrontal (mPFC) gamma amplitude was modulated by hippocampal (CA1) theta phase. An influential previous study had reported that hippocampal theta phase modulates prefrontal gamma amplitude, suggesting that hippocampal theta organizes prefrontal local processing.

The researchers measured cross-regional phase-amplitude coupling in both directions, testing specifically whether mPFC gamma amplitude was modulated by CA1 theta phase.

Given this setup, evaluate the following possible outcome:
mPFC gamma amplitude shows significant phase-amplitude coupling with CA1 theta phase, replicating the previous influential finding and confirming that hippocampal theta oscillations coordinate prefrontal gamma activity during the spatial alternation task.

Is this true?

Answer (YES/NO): NO